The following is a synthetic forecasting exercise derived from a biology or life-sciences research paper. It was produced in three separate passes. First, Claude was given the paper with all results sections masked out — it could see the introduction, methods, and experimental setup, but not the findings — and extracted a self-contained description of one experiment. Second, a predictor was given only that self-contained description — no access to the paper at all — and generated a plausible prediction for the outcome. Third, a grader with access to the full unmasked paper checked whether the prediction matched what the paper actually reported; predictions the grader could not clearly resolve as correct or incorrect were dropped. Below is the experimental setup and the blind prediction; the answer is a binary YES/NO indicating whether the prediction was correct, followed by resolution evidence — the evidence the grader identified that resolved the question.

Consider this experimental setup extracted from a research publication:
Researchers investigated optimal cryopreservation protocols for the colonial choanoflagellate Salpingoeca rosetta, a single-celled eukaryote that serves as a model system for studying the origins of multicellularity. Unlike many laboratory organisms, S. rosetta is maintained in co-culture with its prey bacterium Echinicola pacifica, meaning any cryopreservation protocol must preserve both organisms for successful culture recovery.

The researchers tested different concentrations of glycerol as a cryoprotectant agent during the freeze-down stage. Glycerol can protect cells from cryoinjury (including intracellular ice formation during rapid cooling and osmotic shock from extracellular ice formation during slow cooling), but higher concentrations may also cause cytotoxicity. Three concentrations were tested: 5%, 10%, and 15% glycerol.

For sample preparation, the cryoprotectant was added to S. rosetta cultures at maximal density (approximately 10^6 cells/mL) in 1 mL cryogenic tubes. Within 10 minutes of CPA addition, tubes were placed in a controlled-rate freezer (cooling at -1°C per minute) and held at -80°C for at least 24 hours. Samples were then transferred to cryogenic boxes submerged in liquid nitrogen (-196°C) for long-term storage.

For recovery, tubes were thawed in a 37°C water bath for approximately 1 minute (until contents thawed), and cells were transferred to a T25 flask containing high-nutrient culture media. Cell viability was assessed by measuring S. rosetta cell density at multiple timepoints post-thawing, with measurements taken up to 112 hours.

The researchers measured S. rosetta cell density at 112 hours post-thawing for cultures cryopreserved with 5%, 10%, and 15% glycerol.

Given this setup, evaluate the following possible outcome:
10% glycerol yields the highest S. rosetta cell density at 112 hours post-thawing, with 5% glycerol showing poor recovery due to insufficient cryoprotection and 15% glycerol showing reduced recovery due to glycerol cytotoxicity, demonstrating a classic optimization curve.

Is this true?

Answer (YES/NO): NO